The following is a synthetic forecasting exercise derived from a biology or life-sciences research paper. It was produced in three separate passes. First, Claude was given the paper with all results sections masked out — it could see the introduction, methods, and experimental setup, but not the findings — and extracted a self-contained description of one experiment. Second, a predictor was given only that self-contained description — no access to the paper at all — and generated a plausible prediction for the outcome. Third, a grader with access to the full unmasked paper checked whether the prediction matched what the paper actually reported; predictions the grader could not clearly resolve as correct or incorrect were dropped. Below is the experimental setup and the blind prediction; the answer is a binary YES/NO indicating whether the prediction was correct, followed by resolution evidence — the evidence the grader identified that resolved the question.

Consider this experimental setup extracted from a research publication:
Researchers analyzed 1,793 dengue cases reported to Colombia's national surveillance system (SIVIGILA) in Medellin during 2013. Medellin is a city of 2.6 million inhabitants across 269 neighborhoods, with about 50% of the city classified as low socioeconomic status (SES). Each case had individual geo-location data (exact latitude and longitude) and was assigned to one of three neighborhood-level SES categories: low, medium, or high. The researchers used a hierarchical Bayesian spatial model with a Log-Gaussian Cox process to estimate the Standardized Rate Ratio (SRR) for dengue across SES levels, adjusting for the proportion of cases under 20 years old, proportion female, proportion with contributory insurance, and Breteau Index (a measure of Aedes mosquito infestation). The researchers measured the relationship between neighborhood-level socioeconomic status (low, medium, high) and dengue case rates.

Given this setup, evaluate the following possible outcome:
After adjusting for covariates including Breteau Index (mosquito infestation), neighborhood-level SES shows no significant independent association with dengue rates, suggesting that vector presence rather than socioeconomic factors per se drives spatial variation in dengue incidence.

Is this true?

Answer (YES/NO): NO